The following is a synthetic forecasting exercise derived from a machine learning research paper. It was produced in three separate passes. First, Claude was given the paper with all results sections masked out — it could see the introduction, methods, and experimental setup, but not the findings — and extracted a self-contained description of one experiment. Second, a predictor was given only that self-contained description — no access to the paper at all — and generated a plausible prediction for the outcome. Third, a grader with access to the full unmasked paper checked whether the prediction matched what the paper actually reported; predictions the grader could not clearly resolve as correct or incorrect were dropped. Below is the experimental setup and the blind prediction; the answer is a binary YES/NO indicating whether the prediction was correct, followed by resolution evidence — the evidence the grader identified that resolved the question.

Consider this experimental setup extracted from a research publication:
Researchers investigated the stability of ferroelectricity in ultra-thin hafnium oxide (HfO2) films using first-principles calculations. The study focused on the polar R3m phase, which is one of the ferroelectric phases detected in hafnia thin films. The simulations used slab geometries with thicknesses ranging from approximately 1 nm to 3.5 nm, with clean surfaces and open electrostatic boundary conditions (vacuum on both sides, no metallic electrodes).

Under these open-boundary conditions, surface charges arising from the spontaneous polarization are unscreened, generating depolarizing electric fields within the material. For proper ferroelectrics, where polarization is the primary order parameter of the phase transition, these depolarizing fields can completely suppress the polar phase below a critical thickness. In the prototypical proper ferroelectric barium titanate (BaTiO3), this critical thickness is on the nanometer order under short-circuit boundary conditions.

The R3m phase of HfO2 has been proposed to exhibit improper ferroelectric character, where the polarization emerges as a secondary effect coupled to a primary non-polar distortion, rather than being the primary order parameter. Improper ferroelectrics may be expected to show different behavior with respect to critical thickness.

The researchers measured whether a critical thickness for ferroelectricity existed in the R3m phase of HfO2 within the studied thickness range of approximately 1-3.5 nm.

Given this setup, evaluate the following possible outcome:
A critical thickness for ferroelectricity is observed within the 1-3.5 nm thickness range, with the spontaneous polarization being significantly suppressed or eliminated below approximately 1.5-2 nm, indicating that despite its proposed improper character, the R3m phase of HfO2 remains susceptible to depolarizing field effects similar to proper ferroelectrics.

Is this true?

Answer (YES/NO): NO